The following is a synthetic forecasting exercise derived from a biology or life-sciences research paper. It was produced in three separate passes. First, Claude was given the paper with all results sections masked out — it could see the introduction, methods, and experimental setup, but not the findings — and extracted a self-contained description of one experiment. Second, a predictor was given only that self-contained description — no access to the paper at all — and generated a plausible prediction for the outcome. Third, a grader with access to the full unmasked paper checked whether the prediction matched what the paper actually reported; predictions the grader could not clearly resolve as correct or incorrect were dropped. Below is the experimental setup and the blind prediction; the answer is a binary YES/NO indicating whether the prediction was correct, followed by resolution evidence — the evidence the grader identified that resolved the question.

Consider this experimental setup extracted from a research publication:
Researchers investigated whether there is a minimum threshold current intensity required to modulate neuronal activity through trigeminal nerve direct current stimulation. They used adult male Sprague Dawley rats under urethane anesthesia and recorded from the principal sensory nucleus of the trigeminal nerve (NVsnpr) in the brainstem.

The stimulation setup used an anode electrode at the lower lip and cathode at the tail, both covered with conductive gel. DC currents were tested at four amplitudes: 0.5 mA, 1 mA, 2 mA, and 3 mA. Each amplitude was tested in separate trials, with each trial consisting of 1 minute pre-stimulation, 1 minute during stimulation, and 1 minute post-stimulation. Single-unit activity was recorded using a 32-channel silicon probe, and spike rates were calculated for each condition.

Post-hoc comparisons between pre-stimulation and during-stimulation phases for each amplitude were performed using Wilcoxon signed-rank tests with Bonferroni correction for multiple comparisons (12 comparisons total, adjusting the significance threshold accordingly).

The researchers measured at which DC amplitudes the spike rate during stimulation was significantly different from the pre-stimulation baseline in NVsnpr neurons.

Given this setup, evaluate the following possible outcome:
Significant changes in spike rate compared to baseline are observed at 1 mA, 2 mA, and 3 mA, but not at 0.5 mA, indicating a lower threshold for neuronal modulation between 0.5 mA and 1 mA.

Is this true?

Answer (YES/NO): NO